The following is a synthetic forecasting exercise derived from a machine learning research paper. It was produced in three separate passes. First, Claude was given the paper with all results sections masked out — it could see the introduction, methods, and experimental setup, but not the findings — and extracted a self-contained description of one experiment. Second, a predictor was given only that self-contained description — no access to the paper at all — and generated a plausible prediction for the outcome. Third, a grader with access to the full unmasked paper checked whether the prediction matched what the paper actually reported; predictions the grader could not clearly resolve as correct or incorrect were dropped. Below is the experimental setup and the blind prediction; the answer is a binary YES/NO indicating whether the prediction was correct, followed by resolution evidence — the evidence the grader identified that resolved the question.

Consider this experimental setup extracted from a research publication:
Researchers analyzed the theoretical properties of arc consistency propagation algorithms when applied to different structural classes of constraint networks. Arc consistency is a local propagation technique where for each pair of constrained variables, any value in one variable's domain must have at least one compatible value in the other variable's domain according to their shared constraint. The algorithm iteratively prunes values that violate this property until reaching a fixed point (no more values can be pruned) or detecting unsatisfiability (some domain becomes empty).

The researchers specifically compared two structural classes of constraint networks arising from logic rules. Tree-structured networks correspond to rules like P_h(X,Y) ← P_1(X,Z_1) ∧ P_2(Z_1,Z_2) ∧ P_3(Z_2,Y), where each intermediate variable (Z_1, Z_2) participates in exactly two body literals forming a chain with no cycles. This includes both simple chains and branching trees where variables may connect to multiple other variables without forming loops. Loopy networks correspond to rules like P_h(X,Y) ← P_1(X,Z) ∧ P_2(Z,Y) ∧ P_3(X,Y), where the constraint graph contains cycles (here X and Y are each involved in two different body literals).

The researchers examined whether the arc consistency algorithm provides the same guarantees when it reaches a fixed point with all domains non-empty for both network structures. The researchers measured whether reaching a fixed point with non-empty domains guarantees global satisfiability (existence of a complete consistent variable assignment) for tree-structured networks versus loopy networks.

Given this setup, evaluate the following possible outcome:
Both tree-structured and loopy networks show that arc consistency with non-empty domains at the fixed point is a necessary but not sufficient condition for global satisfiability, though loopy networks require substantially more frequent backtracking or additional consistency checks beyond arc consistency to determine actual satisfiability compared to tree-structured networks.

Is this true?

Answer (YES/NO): NO